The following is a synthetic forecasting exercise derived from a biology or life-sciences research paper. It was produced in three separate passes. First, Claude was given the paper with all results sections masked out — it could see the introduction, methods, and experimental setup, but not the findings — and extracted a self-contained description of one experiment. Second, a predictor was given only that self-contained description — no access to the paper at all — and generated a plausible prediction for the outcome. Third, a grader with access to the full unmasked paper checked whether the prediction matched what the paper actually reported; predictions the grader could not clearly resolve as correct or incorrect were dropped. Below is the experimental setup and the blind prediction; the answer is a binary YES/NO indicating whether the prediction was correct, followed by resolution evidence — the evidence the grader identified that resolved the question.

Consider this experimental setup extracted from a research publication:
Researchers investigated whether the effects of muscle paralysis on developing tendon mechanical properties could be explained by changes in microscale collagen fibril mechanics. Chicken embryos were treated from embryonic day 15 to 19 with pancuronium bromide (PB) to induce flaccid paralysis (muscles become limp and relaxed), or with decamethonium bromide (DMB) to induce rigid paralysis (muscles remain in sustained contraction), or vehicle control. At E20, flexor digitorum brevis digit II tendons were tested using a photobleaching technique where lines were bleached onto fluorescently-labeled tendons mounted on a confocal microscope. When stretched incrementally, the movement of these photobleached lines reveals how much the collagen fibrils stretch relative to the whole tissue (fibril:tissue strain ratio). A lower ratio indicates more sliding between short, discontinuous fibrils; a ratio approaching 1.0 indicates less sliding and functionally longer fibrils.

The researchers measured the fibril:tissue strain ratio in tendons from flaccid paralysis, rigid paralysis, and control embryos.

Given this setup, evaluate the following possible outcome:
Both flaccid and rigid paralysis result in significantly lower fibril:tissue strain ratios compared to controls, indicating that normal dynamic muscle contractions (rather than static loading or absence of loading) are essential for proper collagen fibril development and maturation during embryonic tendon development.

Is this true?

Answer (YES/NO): NO